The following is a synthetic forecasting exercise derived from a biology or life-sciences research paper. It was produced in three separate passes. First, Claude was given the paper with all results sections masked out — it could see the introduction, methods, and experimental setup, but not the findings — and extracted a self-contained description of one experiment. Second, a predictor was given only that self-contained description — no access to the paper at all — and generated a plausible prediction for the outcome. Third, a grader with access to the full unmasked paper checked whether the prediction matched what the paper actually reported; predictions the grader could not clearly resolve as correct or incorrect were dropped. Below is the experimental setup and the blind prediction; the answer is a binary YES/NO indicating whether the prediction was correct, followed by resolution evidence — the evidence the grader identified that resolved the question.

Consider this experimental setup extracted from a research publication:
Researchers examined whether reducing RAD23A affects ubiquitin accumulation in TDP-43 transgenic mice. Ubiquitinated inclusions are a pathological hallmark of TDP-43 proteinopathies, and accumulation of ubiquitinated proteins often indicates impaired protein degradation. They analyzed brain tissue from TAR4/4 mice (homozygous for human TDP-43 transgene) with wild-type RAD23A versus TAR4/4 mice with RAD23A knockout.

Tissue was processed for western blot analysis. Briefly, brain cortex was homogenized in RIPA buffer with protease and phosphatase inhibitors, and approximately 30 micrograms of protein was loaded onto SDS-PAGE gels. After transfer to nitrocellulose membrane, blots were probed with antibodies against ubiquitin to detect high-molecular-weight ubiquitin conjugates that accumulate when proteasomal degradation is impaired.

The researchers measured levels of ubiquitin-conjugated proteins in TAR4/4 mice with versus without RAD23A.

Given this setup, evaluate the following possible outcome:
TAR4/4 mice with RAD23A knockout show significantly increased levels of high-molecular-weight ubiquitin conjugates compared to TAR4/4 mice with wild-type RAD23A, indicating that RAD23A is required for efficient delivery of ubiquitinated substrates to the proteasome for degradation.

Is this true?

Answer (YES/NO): NO